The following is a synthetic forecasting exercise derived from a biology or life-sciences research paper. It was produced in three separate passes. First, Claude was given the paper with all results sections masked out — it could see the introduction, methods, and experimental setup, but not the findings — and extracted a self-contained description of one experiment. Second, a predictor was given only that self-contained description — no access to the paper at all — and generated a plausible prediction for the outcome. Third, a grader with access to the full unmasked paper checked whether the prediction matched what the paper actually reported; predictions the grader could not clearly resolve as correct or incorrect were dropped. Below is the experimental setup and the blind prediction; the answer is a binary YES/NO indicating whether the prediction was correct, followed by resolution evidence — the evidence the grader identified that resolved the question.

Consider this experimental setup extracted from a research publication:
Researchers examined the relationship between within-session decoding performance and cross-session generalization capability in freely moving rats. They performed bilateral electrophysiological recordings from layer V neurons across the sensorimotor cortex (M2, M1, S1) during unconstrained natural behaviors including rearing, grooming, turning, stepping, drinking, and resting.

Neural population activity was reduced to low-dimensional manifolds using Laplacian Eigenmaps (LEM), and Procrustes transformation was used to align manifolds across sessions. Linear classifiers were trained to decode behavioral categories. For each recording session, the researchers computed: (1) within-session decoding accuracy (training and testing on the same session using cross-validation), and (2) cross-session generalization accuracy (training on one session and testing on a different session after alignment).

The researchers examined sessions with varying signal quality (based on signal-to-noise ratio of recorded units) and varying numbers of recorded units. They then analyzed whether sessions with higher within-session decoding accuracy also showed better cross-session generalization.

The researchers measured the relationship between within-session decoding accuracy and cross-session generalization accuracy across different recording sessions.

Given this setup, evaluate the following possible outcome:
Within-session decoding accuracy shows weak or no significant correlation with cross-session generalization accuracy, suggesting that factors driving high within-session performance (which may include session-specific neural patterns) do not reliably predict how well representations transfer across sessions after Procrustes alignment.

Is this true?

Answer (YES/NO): NO